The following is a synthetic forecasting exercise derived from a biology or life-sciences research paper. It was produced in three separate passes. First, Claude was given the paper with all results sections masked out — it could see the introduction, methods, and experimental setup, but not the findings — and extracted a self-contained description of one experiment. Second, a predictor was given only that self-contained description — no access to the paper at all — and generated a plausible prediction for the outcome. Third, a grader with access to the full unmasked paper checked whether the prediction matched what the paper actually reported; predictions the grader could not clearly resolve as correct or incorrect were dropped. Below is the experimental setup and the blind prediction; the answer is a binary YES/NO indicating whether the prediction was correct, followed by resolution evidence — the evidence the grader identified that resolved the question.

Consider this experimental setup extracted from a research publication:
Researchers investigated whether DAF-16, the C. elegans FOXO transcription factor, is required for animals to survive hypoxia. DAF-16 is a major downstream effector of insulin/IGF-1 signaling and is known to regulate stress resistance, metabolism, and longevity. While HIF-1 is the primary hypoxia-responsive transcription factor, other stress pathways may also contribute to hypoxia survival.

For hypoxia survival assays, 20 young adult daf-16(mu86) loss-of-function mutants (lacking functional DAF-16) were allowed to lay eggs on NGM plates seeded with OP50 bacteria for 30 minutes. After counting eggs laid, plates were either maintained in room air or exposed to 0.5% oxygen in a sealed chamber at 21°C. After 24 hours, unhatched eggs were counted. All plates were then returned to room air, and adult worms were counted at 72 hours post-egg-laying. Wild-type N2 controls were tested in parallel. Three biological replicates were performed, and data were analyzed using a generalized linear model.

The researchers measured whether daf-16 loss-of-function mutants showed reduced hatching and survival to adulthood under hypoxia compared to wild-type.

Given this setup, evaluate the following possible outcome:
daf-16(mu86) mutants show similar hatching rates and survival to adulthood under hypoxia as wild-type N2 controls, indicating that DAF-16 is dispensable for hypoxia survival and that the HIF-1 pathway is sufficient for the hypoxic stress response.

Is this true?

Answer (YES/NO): NO